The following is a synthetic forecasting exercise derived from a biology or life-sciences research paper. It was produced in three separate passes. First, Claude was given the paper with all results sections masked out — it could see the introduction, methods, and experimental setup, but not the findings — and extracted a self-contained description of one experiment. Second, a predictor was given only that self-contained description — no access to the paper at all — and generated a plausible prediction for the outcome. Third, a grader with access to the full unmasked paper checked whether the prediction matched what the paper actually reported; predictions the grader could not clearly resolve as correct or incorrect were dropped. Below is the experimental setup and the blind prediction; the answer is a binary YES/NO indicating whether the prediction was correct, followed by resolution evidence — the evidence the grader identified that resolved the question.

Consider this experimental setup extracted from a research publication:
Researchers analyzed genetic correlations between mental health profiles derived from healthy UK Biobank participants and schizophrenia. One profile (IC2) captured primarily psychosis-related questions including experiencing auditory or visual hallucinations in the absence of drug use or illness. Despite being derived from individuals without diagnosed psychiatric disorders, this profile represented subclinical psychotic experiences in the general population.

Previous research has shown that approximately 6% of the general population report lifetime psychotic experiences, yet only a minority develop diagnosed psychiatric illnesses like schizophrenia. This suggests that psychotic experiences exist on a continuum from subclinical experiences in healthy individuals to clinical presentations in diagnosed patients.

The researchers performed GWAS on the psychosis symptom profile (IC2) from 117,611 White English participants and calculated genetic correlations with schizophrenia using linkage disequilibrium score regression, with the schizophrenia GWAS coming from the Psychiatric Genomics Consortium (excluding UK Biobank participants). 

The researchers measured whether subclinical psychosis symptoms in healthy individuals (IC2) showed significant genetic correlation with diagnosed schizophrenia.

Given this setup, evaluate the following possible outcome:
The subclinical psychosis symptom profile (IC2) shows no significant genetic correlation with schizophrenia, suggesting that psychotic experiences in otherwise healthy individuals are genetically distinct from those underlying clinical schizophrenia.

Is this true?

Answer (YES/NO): NO